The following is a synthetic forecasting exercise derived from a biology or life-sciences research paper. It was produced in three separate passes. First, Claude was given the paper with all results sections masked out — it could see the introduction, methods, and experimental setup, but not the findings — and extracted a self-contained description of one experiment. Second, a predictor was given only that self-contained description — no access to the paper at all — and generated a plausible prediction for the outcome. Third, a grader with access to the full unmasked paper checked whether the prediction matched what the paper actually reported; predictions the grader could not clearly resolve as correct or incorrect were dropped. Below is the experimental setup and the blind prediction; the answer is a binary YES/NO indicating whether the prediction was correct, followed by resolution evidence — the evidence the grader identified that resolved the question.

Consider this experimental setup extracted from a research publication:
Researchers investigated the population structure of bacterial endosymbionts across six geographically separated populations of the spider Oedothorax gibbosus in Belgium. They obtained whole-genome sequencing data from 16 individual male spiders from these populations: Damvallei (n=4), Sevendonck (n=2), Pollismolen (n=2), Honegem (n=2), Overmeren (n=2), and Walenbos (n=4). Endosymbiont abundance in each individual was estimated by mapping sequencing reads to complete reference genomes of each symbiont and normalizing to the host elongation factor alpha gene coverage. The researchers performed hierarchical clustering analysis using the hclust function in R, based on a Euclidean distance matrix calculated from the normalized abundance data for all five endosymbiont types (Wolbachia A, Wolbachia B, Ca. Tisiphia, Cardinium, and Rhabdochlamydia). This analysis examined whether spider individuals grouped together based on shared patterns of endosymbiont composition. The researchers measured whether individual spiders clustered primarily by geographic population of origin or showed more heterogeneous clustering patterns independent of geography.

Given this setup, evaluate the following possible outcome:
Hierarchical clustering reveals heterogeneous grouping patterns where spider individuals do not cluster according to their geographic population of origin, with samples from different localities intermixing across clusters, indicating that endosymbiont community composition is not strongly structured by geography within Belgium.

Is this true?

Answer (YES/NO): YES